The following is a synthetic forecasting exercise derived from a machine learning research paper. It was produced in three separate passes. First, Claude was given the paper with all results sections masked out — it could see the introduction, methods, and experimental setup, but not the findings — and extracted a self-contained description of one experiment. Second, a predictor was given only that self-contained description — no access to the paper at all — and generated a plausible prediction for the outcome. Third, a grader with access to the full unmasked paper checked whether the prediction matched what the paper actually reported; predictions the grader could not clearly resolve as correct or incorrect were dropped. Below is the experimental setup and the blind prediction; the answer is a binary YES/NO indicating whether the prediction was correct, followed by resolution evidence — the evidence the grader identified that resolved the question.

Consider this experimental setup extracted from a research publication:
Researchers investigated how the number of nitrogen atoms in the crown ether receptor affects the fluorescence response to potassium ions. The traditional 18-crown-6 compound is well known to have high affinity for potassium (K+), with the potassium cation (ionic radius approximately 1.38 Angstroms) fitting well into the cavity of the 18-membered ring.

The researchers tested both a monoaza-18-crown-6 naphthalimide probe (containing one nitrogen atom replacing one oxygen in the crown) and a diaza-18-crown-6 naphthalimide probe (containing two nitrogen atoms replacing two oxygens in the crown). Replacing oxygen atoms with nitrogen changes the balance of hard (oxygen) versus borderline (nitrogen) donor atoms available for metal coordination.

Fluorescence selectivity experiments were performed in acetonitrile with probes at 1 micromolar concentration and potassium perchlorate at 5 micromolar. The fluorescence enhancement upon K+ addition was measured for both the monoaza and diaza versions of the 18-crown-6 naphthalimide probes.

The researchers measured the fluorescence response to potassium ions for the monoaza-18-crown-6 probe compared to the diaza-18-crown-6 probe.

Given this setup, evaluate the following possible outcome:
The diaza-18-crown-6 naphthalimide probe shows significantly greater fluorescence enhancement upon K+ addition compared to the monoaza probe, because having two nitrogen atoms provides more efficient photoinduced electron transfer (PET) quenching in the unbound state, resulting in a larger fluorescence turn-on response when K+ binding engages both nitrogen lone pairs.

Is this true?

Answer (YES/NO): NO